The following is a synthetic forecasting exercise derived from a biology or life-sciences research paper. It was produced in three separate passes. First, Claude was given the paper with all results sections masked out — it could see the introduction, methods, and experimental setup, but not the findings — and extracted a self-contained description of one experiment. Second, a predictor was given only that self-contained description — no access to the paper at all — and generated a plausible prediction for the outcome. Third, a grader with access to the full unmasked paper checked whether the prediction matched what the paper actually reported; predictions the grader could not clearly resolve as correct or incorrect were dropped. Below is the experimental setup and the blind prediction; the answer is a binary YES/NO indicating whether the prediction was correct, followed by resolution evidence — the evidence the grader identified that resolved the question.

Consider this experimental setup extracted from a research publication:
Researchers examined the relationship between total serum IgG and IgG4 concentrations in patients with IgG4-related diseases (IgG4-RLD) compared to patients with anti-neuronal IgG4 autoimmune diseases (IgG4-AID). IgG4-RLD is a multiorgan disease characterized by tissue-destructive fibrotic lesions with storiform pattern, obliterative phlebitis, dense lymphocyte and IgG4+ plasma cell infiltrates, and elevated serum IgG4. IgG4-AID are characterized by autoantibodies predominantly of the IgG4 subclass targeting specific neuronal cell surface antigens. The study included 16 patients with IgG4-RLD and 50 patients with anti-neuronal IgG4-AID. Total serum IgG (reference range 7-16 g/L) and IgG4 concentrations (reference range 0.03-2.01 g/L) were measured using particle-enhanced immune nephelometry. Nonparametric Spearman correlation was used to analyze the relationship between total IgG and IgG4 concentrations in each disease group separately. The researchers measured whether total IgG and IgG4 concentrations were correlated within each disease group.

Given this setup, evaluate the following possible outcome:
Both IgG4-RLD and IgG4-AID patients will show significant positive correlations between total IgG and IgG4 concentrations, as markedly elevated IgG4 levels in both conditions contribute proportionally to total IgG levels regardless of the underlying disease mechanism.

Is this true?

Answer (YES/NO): NO